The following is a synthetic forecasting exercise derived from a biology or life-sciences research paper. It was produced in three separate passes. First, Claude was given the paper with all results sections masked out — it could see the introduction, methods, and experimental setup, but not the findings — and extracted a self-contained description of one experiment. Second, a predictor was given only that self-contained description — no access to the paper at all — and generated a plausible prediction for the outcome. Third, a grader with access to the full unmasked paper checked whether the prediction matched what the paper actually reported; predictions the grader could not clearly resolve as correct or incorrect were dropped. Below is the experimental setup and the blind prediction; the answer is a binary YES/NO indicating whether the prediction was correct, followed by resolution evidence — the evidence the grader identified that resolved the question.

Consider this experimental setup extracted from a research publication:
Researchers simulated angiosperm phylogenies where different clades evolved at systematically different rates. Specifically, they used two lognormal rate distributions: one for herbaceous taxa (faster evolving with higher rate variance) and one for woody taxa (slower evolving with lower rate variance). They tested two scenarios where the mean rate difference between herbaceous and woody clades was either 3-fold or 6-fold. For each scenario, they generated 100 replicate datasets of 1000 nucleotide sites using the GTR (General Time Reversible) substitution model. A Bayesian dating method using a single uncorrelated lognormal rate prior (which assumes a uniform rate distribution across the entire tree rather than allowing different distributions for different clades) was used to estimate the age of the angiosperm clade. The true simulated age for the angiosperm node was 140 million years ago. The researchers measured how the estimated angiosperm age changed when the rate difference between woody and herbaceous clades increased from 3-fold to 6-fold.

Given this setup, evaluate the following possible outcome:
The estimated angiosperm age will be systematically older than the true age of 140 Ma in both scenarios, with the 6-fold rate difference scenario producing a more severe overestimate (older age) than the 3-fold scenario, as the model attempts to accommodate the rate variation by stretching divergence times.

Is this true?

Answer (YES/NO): YES